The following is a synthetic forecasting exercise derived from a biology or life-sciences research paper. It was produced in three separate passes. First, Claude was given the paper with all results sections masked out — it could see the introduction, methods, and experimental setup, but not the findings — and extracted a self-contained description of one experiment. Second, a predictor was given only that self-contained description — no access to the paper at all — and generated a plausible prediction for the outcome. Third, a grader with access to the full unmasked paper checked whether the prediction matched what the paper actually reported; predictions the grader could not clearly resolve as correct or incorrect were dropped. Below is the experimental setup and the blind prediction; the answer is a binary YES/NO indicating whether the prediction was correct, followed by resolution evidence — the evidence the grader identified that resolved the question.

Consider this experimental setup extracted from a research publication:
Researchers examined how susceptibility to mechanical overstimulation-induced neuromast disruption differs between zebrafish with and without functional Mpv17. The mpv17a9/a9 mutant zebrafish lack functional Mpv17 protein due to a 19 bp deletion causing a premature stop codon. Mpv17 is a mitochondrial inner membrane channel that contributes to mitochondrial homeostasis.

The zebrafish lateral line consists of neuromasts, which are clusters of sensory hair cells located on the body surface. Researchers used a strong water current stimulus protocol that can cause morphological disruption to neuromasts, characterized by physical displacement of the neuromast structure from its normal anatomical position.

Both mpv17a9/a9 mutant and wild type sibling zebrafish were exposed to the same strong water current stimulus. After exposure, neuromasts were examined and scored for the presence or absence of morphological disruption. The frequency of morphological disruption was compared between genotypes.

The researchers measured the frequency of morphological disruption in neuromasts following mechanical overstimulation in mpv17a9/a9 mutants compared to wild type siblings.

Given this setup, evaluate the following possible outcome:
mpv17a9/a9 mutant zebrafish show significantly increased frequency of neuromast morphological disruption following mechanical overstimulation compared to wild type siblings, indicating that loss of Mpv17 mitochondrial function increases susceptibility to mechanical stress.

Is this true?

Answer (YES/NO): YES